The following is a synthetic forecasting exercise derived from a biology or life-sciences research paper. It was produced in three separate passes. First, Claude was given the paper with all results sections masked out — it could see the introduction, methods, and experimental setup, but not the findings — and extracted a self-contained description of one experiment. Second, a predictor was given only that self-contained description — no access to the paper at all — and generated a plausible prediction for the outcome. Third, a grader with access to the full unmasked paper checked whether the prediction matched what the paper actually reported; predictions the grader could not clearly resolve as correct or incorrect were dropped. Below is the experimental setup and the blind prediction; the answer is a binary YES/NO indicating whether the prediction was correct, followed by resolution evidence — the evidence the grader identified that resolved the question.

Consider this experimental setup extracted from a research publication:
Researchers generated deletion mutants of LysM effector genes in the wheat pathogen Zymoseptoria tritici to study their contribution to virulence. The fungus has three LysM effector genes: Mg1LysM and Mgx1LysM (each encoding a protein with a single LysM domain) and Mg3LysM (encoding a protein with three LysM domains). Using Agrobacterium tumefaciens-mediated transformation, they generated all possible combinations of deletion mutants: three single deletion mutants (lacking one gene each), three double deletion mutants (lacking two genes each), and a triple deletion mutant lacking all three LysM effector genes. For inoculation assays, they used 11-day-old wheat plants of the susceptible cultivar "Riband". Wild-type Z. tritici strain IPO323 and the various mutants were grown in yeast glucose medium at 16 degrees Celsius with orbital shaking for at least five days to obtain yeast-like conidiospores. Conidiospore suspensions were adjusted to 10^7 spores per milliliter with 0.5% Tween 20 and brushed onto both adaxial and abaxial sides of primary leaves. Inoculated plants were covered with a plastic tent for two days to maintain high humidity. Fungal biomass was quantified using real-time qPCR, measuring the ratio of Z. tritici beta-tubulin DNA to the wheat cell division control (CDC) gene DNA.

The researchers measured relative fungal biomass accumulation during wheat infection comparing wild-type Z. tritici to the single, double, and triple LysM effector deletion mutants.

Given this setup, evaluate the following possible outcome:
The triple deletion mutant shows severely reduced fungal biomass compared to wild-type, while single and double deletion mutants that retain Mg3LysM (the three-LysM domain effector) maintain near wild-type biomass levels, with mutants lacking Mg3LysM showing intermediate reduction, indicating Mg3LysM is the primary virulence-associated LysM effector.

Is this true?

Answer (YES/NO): NO